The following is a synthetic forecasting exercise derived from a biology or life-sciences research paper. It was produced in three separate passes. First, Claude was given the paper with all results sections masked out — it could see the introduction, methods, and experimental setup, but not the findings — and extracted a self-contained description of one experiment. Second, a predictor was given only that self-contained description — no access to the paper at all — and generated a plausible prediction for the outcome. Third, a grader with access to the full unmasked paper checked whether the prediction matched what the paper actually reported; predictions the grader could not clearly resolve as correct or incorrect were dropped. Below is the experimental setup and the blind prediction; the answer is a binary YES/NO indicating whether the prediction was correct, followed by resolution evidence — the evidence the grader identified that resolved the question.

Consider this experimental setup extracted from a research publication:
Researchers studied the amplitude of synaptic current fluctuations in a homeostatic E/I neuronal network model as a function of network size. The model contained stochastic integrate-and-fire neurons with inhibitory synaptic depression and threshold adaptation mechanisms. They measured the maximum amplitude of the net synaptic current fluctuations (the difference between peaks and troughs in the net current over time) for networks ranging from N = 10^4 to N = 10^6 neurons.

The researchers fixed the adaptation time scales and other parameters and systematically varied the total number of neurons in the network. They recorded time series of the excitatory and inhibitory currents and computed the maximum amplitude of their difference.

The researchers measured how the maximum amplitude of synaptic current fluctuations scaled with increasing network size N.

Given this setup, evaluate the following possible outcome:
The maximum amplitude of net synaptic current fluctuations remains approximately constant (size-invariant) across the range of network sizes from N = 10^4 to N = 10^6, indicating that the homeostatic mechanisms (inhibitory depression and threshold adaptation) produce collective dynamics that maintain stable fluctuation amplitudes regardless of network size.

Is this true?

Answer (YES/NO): NO